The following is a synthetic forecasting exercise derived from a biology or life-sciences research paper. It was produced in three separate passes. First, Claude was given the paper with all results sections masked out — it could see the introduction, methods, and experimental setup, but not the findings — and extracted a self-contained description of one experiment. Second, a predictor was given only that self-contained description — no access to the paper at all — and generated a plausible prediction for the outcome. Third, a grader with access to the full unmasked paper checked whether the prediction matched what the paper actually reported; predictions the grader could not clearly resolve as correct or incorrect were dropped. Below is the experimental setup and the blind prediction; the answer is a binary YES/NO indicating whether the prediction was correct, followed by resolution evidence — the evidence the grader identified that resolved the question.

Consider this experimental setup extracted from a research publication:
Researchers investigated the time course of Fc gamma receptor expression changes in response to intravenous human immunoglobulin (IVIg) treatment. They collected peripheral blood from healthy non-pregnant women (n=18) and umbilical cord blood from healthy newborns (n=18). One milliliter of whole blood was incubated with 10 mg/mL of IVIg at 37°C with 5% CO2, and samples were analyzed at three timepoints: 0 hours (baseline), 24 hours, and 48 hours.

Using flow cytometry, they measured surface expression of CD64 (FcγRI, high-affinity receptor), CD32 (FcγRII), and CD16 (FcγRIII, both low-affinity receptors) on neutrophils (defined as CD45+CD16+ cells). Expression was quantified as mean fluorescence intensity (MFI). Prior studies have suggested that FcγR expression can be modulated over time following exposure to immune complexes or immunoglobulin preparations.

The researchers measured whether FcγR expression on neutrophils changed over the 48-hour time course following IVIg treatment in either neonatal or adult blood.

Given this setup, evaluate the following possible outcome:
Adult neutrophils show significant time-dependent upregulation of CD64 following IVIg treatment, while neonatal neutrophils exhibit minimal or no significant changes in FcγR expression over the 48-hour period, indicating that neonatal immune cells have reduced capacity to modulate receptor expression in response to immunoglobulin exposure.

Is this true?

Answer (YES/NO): NO